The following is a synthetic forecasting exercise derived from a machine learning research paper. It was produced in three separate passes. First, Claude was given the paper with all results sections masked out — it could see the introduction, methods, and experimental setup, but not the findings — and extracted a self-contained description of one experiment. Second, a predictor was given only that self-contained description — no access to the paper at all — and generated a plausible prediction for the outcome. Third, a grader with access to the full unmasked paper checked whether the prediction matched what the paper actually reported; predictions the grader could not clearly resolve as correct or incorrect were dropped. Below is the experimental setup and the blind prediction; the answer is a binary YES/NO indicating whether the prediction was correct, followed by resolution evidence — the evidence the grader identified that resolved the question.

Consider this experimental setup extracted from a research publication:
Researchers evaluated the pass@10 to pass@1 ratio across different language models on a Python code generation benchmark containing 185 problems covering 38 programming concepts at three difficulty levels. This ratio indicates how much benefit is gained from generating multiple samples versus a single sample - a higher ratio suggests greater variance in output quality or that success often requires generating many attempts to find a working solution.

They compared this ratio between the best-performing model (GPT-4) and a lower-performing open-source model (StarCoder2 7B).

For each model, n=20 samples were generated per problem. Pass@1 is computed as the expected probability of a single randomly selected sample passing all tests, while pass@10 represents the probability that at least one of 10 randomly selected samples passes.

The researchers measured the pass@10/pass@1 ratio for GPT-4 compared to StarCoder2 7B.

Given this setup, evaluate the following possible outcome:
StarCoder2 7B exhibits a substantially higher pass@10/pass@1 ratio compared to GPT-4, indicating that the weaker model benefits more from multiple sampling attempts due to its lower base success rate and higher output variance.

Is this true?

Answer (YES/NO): YES